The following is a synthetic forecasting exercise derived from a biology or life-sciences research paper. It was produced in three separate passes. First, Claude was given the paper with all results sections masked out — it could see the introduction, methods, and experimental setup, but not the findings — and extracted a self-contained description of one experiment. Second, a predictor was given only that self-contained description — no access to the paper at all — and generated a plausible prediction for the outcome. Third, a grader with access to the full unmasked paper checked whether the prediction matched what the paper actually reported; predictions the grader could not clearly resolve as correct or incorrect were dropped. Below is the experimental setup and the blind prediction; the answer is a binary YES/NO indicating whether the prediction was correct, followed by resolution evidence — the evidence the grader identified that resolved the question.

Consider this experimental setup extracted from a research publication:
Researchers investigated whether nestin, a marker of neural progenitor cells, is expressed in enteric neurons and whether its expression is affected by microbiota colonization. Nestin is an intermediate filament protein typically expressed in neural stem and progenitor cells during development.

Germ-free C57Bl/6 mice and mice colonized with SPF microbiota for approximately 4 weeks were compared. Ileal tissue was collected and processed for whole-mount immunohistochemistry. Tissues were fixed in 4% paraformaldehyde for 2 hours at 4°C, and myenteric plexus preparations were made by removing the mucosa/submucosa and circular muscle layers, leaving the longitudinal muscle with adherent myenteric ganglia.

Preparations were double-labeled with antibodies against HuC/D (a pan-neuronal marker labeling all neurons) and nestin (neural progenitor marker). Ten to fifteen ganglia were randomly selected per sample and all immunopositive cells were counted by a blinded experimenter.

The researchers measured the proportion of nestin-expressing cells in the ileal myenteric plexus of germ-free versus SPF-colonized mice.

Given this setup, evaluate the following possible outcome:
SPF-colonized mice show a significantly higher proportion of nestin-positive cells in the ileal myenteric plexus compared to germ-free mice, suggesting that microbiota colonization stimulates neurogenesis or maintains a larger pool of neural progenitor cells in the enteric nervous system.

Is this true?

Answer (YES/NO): YES